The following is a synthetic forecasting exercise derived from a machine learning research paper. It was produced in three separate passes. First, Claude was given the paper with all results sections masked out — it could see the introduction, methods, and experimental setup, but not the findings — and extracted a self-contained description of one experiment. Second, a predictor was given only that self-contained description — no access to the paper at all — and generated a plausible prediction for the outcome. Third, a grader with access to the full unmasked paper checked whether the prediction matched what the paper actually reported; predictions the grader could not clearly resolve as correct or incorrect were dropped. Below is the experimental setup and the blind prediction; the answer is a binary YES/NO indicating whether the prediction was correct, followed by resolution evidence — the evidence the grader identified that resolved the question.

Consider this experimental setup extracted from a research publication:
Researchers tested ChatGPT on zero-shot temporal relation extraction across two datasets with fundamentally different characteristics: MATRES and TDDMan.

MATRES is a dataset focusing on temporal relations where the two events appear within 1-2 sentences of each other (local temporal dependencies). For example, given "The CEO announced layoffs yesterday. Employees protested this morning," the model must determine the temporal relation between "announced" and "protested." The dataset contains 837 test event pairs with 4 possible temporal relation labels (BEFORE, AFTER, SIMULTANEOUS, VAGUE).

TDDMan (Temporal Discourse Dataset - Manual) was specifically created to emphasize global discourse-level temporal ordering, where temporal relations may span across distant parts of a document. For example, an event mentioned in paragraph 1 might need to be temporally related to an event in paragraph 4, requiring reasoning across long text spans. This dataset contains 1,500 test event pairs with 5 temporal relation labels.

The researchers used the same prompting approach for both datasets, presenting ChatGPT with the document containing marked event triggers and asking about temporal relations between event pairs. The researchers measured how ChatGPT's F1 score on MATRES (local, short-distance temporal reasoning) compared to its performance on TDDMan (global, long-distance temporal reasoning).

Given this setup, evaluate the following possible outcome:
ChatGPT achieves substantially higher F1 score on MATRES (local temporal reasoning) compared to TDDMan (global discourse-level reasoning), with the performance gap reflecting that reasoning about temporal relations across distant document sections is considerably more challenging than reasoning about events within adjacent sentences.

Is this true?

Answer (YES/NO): YES